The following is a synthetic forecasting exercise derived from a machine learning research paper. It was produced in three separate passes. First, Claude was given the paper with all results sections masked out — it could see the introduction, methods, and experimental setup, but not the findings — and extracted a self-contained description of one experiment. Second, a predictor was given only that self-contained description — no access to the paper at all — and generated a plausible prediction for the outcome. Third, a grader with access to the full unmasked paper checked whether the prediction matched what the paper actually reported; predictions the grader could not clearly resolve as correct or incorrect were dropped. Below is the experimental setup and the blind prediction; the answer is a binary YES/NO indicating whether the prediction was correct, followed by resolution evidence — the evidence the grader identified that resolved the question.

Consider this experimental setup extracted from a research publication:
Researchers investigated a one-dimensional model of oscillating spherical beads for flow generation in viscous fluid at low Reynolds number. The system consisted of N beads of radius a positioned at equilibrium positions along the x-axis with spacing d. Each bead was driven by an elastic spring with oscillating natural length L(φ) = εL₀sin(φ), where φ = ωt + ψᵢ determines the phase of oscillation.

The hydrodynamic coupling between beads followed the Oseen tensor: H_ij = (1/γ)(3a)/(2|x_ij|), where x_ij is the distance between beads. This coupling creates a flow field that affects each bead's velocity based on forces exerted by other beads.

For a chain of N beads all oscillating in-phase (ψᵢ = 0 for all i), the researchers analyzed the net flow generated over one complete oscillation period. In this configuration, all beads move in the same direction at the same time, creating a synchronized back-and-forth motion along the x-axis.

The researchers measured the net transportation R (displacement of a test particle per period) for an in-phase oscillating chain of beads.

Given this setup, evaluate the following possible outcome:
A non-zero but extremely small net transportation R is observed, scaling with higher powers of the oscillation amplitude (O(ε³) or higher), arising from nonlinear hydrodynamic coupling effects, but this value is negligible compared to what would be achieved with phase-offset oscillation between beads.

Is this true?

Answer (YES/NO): NO